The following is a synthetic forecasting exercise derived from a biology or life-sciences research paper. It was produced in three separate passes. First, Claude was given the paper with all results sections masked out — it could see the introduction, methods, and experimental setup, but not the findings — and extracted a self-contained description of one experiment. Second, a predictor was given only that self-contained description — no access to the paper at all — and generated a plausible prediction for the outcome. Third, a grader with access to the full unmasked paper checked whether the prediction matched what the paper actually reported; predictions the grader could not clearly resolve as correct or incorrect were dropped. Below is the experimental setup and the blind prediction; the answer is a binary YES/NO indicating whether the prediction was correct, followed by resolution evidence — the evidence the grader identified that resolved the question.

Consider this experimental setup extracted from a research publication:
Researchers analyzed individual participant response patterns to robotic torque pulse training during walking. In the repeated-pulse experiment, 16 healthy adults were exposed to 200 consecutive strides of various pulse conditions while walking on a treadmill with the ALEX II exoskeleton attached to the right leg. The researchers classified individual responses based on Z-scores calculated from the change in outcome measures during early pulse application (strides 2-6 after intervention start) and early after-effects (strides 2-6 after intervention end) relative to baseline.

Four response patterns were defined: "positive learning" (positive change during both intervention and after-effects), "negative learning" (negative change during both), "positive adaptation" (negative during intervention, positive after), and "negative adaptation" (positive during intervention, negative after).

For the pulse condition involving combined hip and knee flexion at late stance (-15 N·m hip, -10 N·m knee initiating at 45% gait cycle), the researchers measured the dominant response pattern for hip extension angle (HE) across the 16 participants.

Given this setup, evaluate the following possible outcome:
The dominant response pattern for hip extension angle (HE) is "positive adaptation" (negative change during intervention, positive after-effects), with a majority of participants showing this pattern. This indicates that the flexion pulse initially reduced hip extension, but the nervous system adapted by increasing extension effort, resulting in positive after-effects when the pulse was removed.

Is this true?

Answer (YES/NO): YES